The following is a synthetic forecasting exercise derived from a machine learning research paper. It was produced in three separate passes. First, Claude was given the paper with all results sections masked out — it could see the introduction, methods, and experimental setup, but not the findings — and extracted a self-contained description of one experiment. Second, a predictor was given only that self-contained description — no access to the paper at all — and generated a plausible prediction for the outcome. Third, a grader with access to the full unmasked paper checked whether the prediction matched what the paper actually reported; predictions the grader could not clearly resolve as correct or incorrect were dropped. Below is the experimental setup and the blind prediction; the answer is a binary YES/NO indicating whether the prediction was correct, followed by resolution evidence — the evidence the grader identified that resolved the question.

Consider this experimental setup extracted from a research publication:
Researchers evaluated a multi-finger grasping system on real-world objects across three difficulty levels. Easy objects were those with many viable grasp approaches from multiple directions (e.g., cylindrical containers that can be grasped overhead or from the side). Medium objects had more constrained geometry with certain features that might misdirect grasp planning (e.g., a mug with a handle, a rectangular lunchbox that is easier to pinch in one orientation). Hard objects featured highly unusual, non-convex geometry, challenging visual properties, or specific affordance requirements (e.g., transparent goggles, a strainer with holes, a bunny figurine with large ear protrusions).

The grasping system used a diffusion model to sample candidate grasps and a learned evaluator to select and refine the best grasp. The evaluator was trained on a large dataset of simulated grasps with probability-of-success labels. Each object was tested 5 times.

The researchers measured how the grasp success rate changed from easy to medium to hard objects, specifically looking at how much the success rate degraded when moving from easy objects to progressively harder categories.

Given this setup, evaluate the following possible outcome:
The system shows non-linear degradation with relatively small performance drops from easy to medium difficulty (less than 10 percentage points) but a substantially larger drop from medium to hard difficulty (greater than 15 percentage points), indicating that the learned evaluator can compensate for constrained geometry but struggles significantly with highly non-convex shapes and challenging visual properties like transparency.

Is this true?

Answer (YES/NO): NO